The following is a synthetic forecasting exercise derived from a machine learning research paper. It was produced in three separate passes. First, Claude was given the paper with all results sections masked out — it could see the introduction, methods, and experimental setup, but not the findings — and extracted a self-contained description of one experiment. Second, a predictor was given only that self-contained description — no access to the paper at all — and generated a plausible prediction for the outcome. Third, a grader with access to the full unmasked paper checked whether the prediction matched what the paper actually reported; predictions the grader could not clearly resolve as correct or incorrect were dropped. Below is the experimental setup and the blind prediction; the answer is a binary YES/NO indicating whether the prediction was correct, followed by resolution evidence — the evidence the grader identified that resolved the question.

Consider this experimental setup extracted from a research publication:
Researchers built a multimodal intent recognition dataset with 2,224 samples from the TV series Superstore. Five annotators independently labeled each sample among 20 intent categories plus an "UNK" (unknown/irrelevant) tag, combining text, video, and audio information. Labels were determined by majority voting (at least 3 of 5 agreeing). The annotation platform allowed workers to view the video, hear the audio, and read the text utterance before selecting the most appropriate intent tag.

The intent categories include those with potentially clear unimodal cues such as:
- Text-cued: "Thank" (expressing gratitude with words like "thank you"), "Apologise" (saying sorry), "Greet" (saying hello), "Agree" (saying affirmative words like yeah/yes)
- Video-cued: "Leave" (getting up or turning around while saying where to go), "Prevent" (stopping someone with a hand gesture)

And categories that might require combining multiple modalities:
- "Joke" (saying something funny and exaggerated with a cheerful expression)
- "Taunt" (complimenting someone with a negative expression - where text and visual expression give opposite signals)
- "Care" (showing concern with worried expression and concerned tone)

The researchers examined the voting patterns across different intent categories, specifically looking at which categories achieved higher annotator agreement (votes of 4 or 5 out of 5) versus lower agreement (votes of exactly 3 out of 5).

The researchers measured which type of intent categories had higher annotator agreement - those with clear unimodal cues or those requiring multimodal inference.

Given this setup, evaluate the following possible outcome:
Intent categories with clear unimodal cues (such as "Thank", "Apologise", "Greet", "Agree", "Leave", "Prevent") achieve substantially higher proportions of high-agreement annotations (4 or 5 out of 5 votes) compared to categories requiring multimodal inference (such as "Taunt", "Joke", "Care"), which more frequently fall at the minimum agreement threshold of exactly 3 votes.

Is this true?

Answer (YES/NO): YES